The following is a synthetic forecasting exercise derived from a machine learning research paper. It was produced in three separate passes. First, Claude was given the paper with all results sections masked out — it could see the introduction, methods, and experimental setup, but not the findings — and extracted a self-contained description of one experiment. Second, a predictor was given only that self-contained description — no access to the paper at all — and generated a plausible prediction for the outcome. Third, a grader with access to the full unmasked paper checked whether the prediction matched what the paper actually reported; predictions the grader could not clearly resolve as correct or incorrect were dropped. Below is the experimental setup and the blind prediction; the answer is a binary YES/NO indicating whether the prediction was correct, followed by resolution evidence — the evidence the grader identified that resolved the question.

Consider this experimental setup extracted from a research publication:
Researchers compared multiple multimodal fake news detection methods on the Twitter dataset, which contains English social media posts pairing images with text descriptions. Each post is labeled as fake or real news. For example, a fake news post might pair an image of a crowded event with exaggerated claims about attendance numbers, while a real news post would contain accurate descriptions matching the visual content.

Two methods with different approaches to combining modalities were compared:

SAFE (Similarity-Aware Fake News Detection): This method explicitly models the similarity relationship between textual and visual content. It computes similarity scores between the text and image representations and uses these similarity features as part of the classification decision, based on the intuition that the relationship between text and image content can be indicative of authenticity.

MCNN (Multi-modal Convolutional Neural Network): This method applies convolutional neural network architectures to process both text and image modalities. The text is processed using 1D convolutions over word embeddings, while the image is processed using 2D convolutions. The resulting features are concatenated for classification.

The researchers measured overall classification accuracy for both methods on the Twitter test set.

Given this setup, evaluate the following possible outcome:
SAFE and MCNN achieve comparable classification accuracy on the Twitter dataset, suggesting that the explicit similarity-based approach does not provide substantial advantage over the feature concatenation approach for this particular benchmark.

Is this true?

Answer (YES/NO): NO